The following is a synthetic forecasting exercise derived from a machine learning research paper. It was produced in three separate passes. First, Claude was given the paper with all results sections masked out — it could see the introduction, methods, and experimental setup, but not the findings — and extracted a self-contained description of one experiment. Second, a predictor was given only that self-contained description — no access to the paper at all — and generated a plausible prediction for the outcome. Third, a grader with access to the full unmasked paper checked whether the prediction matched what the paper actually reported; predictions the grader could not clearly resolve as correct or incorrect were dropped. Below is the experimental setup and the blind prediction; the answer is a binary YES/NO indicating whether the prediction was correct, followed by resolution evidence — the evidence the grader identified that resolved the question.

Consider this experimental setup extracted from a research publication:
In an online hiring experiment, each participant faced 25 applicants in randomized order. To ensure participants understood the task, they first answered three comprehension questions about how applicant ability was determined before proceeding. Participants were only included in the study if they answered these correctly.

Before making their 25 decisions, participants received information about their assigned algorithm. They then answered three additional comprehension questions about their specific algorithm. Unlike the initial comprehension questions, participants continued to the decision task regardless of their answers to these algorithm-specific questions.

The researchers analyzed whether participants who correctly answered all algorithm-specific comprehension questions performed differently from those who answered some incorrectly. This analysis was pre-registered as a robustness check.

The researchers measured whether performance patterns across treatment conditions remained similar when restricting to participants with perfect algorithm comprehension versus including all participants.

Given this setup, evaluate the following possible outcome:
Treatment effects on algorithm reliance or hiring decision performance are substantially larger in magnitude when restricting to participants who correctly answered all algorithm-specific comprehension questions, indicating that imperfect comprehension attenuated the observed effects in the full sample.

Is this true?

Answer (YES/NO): YES